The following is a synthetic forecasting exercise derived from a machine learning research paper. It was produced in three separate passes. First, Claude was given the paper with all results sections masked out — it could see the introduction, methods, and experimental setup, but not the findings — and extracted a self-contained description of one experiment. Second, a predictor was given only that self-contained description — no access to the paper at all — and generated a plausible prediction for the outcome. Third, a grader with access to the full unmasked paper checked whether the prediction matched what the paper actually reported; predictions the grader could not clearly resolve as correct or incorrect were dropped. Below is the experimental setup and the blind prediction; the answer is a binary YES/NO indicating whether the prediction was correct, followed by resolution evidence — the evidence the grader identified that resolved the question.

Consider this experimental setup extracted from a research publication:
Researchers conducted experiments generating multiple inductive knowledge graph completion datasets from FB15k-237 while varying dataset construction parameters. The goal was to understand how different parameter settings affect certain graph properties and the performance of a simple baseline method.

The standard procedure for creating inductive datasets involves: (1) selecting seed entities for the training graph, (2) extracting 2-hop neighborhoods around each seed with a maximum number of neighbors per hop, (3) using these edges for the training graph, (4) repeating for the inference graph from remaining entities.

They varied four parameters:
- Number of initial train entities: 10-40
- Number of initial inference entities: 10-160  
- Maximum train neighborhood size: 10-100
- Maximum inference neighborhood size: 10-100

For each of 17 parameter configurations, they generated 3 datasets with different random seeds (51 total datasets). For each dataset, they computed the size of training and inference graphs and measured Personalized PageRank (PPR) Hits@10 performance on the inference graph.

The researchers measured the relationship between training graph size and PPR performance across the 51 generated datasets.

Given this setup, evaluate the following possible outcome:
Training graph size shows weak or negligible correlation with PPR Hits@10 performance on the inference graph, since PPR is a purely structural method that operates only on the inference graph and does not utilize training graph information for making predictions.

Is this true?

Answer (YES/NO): NO